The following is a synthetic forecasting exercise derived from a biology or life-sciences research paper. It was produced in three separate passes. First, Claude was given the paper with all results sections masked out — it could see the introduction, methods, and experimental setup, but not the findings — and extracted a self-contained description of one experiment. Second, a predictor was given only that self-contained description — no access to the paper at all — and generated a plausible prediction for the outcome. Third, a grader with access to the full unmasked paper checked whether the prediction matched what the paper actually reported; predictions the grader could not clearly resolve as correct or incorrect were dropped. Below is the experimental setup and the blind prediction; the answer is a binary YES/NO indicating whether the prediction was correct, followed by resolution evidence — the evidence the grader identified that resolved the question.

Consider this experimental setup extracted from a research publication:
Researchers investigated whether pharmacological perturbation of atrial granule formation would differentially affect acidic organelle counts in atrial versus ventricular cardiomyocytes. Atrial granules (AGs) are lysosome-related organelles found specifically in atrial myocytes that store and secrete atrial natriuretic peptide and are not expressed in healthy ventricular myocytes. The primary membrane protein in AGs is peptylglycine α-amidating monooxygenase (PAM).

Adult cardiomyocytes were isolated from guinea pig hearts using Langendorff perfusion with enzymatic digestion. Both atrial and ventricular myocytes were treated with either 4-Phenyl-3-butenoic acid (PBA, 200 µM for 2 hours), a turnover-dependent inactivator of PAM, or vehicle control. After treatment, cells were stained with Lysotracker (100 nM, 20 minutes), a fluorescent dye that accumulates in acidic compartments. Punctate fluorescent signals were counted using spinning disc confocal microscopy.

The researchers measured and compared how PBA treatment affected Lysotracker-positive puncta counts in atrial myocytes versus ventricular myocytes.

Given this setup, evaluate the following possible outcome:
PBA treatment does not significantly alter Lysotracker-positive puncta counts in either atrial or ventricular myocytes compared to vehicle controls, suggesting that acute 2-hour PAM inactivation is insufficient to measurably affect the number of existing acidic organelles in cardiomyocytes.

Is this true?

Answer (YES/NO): NO